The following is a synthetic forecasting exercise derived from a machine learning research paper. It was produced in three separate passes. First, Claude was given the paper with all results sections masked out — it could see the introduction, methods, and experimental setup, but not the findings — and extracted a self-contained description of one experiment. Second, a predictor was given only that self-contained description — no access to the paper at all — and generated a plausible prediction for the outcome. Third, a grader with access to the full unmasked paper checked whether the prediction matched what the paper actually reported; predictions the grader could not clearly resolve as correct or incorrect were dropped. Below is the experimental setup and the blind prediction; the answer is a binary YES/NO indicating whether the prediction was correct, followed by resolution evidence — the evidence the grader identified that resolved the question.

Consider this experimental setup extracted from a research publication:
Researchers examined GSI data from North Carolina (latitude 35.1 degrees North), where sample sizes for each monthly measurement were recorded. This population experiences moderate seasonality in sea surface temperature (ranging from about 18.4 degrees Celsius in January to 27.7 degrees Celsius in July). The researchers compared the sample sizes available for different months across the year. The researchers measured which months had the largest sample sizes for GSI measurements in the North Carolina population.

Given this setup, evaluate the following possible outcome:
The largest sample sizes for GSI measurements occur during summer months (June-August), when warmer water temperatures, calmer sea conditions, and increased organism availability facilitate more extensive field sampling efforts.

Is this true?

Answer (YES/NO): NO